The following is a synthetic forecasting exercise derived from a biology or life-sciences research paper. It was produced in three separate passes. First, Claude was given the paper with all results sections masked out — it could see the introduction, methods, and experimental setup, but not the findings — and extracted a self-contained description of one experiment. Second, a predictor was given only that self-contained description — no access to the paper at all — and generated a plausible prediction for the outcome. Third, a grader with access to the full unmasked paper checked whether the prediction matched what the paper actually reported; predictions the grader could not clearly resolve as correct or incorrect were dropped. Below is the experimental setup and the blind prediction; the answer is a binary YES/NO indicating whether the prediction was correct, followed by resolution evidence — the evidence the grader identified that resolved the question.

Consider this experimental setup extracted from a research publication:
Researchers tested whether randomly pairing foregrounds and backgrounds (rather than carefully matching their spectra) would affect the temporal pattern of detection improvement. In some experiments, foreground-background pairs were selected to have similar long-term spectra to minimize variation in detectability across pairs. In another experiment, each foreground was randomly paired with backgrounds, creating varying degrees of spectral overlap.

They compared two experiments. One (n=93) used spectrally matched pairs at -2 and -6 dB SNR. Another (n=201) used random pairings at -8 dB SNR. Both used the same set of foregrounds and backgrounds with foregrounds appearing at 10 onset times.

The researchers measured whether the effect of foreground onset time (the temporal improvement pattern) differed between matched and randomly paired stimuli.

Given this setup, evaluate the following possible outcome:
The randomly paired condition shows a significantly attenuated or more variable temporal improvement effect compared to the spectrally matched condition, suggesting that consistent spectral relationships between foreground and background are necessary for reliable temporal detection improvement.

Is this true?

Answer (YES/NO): NO